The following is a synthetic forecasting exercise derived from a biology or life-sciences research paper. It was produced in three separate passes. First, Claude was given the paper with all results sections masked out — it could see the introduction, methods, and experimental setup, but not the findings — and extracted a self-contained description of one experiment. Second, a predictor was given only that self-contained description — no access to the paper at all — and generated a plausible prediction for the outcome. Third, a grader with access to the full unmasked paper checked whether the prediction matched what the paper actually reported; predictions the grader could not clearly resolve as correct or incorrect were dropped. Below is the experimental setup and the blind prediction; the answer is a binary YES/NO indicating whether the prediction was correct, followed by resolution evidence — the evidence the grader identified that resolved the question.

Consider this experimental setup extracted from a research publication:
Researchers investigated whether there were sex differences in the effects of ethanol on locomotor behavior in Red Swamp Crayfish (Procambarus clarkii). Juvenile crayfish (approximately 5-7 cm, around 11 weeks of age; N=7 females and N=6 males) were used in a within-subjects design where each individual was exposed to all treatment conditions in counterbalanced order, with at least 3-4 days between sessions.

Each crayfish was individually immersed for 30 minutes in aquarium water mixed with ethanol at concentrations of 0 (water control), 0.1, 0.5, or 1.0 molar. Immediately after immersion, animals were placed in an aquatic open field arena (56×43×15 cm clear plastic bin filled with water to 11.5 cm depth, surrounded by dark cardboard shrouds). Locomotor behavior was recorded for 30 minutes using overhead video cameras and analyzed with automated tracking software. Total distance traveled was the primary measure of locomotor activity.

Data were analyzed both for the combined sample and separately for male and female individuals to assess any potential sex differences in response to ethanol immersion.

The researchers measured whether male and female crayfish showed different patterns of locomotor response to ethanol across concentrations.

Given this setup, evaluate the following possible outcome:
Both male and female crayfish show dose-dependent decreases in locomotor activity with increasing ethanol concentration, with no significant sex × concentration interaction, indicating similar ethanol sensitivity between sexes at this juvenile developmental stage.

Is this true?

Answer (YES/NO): YES